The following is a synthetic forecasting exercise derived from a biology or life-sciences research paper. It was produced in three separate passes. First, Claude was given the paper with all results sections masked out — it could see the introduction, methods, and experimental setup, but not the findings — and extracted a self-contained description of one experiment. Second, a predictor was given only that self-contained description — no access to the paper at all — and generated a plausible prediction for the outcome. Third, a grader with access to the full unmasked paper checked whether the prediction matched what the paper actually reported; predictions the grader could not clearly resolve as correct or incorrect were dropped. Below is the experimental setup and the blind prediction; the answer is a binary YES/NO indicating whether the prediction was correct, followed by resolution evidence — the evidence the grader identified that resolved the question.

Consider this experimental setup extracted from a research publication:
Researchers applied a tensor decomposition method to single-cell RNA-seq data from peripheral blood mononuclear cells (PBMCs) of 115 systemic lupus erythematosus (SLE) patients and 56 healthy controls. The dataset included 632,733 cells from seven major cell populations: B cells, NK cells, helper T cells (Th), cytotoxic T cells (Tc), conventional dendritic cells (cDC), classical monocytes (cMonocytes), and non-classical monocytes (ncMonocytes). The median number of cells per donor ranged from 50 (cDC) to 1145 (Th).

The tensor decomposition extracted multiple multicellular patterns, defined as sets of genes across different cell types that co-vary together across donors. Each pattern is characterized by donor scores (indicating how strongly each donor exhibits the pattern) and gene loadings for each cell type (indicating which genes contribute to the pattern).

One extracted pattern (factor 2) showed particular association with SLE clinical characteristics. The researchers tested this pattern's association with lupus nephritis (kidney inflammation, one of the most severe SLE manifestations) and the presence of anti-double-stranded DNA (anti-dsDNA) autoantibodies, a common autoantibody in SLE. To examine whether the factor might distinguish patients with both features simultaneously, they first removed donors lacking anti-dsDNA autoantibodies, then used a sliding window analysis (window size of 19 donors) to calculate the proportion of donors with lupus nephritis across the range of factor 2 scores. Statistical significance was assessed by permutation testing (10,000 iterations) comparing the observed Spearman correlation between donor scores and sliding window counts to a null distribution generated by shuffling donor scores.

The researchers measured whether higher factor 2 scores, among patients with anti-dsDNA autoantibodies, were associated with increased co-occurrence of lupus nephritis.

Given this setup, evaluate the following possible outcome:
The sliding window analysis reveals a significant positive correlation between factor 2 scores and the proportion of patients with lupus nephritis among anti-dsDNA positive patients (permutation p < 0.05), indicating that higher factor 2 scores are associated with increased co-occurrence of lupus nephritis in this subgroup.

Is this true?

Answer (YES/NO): YES